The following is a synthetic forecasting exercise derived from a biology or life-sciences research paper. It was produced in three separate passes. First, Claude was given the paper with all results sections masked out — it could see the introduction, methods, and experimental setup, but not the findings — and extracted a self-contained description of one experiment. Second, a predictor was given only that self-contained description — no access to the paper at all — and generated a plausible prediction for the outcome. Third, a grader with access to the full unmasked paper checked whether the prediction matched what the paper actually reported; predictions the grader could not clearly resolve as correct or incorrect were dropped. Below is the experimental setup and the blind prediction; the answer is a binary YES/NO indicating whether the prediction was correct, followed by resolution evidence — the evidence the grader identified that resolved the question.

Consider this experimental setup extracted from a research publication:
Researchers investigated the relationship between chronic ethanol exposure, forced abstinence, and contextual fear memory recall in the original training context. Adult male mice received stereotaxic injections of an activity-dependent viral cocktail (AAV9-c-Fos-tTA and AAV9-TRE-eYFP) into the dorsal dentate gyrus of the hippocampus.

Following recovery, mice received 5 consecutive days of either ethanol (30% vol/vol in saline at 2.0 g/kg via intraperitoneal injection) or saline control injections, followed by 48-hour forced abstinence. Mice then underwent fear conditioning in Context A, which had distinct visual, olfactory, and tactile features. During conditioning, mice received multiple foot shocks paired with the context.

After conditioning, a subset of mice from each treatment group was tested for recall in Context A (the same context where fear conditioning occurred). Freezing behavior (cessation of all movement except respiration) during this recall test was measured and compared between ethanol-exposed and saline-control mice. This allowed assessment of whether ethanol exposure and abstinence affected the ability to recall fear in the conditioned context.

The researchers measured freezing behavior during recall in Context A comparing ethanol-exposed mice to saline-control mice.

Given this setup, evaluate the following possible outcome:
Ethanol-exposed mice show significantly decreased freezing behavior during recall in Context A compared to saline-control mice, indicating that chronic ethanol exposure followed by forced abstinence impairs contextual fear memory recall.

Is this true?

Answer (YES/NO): NO